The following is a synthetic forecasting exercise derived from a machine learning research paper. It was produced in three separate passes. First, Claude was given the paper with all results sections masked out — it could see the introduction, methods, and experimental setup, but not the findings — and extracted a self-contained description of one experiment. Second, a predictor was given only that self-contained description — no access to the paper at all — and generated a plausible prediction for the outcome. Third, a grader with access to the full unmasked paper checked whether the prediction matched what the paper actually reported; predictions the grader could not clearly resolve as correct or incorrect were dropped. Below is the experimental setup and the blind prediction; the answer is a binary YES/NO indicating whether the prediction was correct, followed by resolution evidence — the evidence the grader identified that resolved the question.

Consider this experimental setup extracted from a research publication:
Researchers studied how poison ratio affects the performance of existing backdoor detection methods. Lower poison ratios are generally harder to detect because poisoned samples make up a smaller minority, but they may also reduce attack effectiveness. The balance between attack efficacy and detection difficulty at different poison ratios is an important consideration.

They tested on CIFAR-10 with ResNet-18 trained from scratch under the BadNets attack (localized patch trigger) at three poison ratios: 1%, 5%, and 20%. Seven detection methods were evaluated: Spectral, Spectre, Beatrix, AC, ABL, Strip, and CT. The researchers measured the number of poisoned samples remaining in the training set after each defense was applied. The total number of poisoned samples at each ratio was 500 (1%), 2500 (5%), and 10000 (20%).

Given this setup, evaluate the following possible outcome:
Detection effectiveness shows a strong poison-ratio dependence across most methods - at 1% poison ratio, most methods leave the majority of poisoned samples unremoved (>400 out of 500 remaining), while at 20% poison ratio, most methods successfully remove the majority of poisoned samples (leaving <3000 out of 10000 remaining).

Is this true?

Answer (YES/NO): NO